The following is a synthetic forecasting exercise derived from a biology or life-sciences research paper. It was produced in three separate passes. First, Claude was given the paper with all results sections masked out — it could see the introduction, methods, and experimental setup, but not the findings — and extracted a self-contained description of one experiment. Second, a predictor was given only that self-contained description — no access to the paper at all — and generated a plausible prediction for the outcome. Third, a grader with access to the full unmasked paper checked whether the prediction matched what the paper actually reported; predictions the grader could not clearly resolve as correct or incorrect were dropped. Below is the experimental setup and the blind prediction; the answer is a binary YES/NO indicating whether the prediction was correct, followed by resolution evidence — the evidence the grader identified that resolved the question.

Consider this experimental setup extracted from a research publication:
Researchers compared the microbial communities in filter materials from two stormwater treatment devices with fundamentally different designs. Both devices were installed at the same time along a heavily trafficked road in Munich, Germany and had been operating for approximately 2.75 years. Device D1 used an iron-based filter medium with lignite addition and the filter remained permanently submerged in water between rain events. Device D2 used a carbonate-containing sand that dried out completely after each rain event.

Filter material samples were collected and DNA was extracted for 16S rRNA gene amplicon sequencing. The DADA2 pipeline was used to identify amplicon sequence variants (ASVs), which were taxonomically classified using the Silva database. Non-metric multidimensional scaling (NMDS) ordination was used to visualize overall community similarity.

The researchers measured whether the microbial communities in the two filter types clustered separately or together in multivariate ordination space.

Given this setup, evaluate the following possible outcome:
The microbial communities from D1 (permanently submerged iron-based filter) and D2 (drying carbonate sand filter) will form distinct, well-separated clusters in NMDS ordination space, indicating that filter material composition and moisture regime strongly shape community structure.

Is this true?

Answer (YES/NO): YES